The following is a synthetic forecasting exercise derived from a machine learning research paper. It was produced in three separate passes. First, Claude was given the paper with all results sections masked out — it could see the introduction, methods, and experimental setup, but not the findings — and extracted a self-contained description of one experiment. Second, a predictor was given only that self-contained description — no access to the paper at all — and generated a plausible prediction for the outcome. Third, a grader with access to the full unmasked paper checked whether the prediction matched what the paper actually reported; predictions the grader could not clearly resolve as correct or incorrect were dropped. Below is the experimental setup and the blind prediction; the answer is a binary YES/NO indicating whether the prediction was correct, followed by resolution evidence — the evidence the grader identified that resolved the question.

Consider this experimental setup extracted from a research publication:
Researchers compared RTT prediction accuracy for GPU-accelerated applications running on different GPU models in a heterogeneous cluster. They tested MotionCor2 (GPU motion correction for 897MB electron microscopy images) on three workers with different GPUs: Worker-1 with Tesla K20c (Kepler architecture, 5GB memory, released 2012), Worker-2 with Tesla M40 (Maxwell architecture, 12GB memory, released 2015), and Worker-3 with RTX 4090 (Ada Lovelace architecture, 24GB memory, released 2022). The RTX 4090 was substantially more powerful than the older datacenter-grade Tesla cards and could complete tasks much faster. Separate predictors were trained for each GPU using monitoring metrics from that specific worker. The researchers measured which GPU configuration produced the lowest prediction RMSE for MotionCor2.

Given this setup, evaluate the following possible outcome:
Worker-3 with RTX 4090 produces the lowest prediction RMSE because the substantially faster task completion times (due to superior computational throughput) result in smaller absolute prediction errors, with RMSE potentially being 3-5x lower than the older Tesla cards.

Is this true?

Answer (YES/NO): NO